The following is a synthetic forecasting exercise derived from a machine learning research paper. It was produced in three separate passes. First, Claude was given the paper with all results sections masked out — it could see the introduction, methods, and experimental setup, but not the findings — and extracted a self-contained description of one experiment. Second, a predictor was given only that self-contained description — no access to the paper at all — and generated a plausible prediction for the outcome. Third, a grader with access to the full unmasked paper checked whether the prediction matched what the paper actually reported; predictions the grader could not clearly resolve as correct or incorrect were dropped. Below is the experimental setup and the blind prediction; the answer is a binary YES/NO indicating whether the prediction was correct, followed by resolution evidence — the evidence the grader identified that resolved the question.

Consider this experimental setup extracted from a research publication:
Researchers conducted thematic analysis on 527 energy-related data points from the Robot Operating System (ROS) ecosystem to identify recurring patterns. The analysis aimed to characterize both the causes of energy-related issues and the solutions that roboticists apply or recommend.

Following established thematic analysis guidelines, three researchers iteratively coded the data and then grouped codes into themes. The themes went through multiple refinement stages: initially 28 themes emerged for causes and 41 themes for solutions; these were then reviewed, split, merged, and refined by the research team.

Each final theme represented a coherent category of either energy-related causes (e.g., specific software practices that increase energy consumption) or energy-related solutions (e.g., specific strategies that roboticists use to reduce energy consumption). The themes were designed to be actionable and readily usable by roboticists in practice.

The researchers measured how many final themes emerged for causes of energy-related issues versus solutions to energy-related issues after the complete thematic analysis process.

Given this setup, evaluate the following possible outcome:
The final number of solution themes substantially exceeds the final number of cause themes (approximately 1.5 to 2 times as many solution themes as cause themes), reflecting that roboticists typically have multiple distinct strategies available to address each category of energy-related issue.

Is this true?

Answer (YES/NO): NO